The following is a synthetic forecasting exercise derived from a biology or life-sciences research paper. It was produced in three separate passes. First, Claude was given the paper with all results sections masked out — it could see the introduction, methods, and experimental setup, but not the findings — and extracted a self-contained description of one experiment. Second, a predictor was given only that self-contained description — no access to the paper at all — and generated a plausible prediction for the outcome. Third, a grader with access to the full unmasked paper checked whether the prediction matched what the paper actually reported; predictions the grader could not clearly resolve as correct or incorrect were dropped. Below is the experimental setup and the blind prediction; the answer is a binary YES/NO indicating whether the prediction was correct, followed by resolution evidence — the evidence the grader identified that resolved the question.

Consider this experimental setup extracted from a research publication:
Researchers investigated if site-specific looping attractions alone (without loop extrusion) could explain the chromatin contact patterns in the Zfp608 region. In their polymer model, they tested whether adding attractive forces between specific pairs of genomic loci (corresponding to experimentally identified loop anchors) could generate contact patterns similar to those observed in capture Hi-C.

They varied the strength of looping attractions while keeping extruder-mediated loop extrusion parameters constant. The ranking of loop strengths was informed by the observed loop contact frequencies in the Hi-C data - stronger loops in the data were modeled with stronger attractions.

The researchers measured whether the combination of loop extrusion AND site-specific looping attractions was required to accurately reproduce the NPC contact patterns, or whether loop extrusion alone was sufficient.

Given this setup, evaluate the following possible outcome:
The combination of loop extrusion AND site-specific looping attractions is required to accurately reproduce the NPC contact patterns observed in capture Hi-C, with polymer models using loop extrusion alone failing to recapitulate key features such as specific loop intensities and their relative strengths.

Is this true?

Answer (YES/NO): YES